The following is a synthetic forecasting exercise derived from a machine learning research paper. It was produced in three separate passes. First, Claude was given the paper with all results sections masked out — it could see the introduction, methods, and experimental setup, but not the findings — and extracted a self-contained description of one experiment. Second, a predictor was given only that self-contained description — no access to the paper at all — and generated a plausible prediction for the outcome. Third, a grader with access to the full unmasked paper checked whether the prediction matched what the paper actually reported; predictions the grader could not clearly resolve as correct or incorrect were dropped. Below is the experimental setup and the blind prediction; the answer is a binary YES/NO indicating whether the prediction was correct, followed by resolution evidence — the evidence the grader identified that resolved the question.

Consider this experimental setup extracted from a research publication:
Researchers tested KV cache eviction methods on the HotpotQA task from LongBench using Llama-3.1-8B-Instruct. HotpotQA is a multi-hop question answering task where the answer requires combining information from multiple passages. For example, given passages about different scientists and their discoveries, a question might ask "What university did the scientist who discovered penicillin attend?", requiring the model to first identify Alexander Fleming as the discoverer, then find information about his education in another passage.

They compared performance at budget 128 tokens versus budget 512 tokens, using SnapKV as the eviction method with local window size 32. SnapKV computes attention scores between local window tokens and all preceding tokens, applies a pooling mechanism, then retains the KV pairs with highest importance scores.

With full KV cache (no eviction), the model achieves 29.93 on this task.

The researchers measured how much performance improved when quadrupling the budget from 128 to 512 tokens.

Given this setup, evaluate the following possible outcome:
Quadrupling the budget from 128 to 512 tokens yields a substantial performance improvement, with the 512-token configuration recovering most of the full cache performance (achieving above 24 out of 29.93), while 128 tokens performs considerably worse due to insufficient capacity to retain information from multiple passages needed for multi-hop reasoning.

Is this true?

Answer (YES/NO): YES